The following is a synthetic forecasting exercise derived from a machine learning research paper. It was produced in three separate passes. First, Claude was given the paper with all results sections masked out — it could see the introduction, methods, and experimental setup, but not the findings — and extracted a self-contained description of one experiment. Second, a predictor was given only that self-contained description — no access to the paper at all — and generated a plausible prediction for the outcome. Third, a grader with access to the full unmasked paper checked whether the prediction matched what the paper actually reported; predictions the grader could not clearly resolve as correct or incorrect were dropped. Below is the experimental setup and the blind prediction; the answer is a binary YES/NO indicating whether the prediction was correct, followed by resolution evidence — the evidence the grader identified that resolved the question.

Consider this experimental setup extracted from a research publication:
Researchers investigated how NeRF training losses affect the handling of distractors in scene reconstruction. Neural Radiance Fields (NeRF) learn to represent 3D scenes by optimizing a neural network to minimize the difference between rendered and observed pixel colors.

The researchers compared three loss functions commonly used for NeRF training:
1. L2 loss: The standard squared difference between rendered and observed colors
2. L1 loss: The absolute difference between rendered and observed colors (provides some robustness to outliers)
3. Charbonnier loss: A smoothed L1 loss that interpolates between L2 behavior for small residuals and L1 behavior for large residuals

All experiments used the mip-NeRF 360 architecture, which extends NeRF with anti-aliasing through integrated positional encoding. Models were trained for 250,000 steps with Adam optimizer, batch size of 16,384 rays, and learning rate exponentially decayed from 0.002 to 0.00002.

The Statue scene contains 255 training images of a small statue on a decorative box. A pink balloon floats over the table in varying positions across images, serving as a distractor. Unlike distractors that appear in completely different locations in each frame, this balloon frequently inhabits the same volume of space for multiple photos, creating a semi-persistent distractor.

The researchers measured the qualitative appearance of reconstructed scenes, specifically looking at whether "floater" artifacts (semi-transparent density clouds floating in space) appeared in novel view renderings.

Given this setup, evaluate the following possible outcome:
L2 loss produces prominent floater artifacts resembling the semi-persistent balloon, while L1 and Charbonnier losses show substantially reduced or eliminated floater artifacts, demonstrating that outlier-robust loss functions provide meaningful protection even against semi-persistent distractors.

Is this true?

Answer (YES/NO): NO